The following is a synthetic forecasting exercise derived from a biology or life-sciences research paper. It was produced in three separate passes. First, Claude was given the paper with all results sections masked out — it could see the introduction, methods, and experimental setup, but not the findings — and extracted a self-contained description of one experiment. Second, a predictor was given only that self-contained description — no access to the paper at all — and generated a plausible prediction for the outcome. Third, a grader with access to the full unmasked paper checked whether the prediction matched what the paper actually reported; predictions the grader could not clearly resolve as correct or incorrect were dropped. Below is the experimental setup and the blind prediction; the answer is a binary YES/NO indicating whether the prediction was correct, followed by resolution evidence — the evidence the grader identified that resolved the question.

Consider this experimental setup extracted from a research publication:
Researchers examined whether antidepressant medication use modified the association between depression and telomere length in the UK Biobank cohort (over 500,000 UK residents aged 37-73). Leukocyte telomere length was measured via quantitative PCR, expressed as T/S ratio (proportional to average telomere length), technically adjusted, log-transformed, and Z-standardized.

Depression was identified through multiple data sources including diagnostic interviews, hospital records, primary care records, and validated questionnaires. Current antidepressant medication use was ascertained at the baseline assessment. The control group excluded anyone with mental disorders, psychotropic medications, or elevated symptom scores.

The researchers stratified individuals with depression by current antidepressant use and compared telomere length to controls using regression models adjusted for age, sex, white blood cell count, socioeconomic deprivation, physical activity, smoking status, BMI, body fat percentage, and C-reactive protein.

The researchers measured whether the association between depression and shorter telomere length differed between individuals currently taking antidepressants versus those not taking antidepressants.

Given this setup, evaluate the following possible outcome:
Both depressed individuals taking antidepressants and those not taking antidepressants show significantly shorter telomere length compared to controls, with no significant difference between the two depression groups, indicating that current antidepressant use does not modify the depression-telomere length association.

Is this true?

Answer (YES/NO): NO